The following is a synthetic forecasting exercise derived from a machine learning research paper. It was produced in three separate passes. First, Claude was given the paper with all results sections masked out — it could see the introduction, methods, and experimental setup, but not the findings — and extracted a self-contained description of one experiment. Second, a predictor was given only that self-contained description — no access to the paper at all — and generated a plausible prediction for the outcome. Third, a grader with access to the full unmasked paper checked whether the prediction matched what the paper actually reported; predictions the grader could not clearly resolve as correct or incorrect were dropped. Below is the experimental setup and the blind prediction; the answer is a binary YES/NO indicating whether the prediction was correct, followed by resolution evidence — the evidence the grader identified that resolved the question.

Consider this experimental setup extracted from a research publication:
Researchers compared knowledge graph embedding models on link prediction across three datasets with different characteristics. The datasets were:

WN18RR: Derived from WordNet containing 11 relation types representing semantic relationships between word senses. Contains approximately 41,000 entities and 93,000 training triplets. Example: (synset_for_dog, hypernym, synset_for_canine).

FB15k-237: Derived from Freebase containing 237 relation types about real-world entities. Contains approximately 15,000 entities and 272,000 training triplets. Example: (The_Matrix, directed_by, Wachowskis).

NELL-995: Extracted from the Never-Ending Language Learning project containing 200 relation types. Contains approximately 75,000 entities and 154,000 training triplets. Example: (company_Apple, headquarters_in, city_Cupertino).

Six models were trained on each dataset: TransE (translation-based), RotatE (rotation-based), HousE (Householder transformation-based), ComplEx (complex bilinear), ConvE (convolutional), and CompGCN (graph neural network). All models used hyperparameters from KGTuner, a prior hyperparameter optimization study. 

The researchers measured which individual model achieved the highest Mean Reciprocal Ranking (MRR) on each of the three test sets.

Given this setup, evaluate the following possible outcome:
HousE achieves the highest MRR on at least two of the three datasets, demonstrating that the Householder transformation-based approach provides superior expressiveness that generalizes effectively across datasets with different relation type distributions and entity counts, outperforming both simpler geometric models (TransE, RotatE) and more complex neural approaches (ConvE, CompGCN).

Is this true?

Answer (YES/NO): YES